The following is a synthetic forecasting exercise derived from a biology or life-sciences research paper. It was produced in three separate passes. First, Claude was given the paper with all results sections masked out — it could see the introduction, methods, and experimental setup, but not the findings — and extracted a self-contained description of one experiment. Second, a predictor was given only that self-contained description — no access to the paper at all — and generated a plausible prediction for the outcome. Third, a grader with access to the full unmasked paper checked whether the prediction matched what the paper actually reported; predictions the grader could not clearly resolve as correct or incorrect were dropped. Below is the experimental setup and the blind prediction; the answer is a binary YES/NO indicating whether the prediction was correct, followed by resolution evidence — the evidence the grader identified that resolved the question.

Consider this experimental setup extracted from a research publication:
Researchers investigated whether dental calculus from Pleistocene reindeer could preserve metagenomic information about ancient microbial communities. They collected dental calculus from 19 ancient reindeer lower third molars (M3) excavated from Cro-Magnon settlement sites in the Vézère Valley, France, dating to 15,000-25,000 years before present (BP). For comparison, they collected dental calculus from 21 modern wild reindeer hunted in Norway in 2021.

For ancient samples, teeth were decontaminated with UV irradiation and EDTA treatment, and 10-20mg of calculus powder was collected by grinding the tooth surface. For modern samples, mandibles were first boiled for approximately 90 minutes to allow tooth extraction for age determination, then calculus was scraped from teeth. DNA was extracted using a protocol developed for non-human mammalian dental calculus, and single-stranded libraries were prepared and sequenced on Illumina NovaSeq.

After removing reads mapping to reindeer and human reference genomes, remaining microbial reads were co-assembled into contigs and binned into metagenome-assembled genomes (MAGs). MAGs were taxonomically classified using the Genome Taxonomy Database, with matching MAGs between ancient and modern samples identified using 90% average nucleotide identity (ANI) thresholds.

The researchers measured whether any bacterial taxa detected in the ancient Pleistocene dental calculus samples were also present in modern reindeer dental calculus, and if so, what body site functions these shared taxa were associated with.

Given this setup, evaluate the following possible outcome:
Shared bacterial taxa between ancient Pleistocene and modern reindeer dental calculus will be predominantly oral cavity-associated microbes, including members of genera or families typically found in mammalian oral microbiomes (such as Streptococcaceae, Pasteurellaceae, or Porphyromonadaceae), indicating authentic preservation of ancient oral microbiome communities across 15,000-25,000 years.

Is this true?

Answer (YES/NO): NO